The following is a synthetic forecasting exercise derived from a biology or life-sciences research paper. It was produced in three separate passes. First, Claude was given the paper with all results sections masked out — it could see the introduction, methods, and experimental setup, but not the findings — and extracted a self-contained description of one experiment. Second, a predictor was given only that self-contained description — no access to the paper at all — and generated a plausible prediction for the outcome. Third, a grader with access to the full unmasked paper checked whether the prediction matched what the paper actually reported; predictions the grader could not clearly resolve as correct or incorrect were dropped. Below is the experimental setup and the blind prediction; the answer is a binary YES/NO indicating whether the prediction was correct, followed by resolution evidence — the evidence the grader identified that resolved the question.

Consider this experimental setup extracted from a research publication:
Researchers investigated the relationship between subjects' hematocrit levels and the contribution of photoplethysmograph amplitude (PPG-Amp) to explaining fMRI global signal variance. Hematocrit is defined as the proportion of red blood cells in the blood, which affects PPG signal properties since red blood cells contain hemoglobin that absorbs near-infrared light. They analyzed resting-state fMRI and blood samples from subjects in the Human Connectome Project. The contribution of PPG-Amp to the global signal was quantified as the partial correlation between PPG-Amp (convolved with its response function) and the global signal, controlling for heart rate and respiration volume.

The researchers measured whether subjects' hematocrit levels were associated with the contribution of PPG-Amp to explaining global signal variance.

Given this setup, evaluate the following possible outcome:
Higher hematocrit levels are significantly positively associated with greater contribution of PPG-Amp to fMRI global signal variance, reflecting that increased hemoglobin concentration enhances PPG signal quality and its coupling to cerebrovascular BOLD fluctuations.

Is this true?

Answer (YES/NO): YES